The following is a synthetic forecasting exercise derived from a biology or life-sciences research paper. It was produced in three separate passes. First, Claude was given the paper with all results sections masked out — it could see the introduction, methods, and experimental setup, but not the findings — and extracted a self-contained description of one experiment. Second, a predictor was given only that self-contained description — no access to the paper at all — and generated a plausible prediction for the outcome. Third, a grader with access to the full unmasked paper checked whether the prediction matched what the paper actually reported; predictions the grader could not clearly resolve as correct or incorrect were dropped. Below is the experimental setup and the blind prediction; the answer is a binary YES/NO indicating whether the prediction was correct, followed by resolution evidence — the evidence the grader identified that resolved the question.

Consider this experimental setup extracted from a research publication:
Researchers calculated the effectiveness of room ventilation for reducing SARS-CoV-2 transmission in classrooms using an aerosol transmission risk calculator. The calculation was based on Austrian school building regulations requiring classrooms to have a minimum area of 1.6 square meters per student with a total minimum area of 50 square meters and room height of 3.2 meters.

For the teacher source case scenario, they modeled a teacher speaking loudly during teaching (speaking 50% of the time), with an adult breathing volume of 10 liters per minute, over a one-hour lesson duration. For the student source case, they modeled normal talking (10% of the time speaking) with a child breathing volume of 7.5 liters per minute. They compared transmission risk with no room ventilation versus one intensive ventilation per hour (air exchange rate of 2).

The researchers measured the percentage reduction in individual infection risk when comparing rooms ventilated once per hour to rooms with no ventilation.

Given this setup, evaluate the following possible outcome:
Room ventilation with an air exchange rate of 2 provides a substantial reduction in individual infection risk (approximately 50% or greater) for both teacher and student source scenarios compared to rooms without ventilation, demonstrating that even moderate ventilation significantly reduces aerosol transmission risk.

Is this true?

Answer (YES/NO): YES